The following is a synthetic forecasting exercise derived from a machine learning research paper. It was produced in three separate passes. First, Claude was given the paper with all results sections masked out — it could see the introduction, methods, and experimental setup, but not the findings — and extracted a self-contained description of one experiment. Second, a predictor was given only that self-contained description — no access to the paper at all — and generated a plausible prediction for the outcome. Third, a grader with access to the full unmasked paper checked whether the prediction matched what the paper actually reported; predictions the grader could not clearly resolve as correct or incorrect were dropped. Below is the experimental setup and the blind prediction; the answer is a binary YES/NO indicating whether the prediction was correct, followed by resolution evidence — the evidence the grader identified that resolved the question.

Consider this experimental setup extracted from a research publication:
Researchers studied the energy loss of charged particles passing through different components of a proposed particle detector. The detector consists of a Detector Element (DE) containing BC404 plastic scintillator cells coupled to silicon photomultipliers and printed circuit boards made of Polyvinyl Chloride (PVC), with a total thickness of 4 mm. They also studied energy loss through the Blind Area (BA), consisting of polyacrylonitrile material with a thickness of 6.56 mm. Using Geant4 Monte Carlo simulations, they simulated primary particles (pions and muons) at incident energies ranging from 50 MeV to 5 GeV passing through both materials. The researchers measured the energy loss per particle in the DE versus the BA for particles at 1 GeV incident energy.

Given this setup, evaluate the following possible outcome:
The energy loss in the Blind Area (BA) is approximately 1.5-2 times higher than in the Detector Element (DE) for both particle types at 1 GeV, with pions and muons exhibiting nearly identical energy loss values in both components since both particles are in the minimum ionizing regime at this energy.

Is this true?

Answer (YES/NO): NO